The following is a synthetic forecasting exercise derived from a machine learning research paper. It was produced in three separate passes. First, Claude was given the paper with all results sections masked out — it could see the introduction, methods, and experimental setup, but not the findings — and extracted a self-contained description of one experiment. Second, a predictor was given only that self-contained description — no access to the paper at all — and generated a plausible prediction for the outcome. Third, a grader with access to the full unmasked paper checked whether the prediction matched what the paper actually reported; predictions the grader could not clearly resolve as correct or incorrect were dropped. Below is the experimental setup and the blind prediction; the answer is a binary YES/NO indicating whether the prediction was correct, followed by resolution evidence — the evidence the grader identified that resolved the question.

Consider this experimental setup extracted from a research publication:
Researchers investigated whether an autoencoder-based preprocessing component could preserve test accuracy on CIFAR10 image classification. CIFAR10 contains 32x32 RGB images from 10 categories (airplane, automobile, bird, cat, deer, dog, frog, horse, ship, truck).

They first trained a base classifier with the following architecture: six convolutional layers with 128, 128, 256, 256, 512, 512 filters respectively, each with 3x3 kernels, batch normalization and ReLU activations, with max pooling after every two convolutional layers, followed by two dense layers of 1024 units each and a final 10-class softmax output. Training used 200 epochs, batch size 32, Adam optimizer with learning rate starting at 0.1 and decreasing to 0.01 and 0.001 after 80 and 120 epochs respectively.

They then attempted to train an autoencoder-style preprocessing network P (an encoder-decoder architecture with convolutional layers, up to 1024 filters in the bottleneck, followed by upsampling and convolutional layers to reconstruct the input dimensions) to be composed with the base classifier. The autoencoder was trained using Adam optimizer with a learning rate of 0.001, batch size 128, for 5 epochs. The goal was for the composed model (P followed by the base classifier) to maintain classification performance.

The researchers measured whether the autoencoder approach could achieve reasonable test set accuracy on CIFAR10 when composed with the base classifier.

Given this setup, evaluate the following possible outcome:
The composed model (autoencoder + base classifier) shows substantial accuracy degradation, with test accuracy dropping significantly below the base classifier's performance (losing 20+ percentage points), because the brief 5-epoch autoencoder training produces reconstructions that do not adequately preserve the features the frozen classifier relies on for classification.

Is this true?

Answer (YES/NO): YES